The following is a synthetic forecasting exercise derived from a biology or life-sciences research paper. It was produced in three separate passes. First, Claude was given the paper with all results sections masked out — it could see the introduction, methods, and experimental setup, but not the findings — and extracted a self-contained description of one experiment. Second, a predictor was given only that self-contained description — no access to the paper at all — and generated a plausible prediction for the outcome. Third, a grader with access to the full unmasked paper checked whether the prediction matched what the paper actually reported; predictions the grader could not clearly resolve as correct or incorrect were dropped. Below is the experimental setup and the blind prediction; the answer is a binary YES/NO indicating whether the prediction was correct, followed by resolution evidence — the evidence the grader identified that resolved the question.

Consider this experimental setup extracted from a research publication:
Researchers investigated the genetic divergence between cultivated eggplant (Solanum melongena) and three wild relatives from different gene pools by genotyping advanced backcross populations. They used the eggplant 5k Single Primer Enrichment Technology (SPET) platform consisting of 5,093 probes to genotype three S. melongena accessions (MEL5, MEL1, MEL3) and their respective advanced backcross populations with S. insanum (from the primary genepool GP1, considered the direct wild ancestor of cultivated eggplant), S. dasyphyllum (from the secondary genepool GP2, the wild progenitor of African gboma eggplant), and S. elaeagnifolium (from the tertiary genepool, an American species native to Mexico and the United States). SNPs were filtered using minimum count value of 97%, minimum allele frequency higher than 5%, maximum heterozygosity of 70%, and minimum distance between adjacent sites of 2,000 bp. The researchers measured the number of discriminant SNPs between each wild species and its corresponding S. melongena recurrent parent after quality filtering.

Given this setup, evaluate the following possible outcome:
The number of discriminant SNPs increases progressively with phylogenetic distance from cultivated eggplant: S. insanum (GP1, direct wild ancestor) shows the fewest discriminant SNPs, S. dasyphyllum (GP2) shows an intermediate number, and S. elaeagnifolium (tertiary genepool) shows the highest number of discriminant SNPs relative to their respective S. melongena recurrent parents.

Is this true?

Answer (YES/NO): YES